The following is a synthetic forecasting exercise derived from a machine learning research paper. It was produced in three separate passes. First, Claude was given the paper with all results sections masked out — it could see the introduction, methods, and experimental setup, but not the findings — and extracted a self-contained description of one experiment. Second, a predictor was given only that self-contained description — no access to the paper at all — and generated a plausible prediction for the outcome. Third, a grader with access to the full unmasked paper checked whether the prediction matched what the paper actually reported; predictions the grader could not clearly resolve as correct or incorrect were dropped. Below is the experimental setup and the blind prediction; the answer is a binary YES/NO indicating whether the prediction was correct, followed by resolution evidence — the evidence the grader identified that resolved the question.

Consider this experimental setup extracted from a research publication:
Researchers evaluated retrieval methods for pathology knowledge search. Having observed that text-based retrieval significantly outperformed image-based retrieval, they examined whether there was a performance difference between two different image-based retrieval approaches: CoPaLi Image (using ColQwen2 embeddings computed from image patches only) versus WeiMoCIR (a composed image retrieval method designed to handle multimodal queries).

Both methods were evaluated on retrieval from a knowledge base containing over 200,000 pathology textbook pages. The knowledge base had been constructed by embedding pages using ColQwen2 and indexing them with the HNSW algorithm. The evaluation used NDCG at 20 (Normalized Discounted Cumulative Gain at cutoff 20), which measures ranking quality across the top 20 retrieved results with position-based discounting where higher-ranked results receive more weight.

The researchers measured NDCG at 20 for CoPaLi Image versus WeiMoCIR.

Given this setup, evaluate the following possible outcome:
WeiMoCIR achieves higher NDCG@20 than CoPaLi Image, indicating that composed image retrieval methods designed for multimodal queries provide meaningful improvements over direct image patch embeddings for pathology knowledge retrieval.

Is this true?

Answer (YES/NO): NO